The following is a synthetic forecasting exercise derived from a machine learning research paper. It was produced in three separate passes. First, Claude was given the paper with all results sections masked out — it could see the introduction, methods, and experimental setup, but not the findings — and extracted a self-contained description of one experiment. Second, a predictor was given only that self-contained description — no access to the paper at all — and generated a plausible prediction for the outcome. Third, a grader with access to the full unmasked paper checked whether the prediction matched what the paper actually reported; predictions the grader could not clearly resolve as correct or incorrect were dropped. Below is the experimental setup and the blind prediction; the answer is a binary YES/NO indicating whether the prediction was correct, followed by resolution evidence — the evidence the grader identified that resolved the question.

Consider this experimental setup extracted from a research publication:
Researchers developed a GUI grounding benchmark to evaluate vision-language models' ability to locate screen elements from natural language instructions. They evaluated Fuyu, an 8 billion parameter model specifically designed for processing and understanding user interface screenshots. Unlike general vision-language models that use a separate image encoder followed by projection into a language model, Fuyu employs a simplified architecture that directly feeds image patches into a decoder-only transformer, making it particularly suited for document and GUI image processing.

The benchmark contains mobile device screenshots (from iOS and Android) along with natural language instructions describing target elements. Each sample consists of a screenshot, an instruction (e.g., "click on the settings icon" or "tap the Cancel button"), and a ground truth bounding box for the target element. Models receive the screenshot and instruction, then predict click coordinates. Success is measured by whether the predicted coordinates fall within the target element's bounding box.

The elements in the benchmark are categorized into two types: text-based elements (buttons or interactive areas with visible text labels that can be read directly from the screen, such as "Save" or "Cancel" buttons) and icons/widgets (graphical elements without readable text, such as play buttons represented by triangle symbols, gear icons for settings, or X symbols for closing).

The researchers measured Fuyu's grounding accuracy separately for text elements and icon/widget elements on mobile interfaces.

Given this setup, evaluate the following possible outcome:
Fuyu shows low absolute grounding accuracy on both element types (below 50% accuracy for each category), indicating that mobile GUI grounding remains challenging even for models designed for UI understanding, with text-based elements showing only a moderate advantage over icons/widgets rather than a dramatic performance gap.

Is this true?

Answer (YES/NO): NO